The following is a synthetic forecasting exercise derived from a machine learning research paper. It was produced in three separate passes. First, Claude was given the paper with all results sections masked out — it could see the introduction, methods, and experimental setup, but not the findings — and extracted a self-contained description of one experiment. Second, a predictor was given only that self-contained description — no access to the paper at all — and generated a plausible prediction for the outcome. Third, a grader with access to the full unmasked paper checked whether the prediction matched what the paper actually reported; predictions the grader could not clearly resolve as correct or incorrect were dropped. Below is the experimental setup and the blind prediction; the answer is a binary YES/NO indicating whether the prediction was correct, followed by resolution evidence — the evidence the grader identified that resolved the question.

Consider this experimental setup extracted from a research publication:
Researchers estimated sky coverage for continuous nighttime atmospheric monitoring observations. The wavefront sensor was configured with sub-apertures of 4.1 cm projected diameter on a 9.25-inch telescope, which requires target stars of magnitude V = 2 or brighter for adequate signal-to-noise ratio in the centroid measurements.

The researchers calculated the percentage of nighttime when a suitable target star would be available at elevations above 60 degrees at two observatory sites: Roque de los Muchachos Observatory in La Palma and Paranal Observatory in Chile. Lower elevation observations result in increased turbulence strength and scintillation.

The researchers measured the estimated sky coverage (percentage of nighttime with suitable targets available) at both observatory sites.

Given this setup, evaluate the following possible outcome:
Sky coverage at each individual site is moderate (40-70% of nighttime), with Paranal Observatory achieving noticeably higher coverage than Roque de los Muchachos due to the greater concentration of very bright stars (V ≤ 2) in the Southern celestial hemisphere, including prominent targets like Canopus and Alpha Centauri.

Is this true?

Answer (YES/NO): NO